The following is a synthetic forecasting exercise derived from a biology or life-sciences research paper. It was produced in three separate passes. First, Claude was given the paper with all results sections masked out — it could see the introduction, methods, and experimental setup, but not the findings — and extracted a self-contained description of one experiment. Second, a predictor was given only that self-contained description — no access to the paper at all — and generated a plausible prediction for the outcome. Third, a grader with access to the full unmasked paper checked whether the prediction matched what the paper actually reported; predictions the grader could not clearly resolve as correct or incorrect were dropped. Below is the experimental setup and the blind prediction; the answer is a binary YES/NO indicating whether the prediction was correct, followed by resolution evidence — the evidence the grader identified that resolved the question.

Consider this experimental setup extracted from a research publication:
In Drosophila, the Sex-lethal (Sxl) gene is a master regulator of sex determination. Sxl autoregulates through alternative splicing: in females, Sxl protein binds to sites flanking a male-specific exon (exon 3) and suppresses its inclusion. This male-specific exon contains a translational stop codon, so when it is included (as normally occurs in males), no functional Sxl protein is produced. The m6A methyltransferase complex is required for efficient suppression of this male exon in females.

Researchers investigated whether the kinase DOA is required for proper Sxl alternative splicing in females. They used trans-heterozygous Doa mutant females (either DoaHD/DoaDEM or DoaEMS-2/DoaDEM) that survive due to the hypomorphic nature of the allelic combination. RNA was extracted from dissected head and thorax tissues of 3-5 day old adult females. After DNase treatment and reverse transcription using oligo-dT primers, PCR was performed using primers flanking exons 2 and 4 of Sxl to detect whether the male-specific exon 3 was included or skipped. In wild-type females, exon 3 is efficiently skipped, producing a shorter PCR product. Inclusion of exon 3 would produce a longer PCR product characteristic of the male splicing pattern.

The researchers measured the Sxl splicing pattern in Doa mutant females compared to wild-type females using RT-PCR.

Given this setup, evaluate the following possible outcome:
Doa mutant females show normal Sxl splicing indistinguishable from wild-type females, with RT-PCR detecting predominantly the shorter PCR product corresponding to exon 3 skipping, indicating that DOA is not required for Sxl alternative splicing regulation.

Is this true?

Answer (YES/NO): NO